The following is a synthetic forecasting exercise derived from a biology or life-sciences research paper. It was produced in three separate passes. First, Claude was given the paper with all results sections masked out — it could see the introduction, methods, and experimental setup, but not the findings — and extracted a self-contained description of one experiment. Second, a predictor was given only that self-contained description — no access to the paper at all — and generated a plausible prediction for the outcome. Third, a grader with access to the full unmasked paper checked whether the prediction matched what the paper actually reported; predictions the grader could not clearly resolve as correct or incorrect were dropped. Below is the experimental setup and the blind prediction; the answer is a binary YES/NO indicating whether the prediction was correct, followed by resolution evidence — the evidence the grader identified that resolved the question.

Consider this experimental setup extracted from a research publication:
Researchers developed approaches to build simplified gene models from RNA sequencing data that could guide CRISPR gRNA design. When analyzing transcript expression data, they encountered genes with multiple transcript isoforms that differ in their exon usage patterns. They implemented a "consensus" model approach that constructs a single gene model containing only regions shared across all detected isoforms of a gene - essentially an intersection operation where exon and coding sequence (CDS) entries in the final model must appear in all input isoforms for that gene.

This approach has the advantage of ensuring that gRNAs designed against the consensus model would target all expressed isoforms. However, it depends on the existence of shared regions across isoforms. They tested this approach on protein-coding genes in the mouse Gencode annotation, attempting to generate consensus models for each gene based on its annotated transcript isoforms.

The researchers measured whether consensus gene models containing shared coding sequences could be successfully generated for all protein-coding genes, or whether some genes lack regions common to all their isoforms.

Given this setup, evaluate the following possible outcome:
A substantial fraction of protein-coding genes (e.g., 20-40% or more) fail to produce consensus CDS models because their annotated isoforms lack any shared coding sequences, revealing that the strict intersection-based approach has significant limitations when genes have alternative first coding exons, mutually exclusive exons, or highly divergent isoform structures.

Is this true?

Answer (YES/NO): NO